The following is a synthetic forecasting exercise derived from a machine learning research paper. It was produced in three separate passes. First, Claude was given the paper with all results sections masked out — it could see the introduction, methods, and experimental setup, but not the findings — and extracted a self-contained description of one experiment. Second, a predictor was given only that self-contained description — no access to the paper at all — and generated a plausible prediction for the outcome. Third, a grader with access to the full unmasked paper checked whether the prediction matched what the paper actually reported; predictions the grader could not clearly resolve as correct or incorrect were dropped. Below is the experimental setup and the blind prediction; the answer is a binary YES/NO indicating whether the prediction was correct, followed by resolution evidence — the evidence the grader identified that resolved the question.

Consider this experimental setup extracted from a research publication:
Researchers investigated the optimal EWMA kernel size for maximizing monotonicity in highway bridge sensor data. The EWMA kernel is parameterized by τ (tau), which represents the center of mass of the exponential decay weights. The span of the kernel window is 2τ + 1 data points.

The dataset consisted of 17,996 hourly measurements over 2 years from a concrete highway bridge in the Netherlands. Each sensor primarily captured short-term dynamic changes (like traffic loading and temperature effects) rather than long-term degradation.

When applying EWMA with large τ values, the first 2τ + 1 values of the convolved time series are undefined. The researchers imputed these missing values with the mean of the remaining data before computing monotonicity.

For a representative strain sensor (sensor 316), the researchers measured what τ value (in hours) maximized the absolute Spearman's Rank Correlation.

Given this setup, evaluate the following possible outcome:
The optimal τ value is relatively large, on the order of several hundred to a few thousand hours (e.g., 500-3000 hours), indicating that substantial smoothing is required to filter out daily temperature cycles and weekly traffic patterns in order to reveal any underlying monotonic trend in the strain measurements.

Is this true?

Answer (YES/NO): YES